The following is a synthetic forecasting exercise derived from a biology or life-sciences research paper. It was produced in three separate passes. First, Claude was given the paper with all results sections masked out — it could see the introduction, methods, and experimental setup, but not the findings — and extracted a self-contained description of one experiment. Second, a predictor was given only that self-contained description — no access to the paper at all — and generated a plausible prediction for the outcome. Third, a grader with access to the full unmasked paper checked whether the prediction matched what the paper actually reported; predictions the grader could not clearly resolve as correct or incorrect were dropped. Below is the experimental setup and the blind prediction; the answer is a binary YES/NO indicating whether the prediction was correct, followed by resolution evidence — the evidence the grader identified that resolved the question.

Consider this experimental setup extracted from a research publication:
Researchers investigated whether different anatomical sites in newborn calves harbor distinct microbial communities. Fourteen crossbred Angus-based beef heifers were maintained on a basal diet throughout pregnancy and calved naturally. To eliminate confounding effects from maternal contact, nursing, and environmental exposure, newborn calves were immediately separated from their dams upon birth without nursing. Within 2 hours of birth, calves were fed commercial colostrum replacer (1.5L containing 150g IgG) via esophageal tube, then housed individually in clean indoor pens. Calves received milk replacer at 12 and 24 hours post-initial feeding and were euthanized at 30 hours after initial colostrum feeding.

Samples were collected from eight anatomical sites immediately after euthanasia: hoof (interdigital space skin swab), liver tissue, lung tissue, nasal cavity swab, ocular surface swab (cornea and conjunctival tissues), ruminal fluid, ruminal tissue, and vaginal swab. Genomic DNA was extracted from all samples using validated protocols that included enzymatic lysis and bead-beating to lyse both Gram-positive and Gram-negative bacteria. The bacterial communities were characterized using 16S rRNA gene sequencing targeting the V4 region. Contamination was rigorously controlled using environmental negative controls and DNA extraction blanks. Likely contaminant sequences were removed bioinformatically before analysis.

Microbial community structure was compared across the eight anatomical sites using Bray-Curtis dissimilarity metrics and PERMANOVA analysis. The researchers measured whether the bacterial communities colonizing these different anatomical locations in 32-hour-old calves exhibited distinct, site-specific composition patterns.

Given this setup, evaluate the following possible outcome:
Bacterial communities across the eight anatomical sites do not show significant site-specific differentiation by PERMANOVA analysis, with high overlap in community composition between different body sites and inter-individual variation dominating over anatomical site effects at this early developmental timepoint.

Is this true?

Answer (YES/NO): NO